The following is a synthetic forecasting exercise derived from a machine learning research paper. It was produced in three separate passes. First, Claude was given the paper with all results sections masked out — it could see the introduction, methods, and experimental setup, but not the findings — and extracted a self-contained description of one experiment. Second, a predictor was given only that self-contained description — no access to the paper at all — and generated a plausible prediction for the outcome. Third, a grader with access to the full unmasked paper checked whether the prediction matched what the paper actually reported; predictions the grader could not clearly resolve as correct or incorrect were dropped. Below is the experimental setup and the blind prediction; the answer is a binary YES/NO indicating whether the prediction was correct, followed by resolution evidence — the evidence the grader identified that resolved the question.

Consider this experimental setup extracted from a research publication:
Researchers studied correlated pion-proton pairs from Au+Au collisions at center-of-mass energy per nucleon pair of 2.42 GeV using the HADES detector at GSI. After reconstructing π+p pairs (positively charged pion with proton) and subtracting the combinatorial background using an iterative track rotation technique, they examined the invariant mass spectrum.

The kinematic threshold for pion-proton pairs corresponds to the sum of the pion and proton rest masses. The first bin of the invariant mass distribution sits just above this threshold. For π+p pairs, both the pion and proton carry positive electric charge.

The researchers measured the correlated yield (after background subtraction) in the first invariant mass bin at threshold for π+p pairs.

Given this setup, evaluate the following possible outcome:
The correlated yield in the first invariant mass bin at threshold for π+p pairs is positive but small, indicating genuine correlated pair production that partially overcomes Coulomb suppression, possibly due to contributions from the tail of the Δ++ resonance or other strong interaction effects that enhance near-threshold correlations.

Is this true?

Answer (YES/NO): NO